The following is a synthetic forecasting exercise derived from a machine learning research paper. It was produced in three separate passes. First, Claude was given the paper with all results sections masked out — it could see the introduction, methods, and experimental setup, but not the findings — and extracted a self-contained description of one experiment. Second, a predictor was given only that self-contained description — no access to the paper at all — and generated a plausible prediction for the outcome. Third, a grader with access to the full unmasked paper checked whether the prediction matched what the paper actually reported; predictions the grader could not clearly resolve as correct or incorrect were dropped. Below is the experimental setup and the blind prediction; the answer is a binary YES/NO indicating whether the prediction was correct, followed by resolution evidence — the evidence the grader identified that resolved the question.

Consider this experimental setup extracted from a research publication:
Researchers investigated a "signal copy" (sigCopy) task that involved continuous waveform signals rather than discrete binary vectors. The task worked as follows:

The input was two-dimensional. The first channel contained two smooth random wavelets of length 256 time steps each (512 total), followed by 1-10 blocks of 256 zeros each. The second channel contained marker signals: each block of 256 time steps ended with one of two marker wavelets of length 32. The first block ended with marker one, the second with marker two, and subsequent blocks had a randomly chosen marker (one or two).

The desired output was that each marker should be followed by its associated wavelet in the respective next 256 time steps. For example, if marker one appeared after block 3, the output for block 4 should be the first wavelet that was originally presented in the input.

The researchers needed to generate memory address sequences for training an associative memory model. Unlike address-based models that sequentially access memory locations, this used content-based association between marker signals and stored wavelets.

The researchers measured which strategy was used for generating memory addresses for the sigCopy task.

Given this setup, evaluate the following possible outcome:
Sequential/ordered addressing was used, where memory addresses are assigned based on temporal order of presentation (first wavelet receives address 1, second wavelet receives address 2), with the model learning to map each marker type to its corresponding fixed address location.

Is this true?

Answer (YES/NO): YES